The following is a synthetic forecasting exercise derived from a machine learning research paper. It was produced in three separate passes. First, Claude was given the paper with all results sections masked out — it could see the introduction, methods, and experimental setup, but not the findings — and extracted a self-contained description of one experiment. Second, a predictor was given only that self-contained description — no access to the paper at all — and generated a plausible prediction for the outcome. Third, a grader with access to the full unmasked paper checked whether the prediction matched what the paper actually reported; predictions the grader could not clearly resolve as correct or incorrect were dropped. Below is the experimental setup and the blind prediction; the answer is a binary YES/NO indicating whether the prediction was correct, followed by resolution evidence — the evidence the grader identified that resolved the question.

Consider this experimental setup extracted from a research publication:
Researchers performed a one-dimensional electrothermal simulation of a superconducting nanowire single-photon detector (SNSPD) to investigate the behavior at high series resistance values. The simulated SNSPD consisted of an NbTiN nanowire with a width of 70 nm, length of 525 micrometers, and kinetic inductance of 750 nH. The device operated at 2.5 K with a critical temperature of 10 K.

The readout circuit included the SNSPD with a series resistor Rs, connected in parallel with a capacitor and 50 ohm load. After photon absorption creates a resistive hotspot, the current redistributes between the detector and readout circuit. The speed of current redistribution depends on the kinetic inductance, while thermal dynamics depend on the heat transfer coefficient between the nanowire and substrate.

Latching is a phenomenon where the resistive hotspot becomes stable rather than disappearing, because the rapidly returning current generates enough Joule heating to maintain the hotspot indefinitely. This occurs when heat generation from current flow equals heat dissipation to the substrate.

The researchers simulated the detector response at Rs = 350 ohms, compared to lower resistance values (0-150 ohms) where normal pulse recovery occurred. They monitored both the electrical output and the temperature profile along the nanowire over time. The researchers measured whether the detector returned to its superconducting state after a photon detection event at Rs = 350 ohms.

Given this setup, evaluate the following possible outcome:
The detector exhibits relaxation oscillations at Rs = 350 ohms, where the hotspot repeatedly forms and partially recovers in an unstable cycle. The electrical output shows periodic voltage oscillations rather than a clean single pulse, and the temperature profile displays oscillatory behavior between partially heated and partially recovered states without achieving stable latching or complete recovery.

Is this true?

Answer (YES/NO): NO